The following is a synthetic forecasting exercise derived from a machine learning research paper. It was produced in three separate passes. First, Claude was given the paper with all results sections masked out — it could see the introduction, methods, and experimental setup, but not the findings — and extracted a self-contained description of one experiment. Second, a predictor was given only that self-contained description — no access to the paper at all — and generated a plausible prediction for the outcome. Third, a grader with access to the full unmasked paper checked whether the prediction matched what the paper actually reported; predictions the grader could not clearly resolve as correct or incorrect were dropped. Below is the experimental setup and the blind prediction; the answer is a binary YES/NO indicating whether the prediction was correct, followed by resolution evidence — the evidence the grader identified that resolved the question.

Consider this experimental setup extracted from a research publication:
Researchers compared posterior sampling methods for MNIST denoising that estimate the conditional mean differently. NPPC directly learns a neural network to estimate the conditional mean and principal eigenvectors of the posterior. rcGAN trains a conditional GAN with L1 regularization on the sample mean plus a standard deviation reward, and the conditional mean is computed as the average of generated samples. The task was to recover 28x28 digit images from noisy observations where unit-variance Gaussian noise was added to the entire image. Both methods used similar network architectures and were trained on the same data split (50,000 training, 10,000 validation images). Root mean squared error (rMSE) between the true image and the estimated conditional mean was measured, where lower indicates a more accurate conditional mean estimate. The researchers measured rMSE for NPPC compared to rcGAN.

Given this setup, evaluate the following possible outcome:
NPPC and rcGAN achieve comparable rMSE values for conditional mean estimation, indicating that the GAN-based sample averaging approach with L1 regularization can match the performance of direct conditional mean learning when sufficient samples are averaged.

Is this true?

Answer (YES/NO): NO